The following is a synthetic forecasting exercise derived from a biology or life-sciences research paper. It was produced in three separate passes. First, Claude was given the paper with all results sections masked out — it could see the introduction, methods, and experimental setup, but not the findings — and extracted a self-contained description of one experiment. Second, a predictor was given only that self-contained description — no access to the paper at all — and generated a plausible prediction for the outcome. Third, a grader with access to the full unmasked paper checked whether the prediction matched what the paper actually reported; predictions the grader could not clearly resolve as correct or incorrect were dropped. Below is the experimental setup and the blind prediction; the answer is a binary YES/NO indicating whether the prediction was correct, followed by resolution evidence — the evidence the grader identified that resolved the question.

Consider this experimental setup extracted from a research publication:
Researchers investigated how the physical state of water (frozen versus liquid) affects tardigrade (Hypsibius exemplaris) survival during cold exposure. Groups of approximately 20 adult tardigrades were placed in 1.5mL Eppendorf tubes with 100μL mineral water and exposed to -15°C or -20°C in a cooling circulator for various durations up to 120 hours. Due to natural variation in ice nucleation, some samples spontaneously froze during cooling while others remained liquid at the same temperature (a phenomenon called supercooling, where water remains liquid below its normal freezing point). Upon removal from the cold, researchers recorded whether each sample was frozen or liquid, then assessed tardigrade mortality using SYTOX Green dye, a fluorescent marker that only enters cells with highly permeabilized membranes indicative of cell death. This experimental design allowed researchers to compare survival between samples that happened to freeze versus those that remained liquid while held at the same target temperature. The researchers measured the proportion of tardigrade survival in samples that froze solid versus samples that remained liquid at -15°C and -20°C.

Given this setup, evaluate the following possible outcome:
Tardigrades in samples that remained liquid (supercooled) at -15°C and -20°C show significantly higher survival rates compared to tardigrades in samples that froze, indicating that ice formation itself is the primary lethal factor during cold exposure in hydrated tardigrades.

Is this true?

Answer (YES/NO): NO